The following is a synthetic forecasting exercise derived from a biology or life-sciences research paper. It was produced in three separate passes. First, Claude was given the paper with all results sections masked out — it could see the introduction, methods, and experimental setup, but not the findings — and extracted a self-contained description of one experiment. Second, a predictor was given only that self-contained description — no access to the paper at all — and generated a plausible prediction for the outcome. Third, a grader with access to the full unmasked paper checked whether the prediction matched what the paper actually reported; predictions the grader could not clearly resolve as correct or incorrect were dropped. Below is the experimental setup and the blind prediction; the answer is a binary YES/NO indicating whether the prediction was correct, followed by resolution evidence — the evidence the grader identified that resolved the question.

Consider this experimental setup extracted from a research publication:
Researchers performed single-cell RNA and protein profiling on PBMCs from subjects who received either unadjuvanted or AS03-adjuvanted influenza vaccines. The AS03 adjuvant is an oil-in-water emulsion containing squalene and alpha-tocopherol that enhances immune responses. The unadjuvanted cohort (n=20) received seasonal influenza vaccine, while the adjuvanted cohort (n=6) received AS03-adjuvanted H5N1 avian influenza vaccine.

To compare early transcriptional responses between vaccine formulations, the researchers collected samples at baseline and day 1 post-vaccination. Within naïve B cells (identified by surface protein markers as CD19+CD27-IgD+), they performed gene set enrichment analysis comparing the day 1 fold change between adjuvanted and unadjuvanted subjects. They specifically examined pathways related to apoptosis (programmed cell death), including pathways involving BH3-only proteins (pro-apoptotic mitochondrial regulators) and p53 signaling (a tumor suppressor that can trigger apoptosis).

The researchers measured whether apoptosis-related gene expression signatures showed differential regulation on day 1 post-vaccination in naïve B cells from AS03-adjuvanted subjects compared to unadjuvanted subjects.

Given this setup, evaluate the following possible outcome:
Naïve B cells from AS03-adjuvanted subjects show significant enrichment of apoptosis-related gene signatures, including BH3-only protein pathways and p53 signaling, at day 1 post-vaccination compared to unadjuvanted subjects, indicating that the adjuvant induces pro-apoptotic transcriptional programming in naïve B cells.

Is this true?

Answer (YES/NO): NO